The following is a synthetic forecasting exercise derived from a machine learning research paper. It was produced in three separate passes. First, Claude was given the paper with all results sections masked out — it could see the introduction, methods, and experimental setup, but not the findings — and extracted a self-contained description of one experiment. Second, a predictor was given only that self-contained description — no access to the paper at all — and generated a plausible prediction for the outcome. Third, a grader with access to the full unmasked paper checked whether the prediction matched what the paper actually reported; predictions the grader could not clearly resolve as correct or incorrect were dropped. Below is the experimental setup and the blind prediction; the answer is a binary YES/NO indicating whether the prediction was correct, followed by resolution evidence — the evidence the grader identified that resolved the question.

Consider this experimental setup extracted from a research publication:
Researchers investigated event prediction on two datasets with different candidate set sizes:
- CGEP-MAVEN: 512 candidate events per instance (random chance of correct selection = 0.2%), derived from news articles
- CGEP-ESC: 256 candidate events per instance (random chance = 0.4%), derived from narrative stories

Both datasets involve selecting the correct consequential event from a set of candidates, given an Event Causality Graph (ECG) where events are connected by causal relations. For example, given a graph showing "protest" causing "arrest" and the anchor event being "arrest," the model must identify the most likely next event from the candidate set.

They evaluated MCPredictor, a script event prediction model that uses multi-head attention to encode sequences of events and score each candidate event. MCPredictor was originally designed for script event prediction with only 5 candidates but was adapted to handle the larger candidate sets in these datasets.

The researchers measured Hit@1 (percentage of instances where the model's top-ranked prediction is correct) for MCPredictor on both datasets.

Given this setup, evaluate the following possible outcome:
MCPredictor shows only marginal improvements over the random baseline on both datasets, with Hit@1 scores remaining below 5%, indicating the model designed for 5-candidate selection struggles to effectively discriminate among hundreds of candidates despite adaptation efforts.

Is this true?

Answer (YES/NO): NO